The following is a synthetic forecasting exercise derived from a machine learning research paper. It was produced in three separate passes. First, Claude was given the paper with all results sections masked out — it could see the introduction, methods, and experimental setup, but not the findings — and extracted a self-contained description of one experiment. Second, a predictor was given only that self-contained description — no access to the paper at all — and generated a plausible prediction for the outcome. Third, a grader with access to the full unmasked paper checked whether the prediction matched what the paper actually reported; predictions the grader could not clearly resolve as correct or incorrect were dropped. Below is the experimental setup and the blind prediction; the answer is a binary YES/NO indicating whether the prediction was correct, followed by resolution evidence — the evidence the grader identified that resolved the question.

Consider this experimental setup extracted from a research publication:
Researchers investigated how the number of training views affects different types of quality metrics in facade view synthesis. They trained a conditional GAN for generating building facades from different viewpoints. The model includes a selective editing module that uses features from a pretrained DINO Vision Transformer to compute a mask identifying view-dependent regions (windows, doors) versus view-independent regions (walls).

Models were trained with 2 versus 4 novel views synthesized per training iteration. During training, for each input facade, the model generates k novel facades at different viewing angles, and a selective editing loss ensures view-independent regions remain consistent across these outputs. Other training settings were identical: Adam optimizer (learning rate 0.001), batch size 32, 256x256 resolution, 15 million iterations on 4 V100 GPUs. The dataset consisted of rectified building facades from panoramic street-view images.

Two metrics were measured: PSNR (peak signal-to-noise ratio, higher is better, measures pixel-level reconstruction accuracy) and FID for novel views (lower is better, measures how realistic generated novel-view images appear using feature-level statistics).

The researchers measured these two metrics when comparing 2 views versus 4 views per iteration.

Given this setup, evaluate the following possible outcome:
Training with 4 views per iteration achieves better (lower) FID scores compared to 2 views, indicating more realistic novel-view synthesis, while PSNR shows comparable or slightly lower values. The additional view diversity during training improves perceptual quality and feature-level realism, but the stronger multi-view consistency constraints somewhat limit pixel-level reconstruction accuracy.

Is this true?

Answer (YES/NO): YES